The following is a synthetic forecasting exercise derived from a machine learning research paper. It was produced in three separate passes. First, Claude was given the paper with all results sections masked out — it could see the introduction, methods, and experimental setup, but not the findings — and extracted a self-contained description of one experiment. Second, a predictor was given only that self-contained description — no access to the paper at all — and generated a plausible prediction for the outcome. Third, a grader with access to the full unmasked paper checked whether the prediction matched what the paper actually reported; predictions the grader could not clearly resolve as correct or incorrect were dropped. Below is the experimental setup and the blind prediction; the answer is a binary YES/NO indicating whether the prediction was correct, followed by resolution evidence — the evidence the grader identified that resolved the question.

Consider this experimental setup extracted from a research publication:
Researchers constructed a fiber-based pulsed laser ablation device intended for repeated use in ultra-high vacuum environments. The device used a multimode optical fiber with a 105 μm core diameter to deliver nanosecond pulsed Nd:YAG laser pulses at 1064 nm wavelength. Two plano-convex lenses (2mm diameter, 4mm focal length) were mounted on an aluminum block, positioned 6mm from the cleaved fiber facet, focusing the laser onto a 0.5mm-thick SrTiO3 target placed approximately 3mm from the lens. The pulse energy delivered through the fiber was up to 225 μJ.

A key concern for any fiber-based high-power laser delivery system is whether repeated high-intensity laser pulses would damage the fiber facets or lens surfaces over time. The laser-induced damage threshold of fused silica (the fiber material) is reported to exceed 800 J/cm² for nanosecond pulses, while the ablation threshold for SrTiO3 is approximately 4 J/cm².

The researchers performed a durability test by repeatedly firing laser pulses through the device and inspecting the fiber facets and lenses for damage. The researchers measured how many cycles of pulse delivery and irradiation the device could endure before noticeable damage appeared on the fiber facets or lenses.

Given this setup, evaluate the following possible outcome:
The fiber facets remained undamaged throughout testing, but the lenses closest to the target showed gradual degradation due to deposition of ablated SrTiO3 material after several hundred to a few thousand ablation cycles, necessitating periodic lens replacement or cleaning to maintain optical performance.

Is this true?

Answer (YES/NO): NO